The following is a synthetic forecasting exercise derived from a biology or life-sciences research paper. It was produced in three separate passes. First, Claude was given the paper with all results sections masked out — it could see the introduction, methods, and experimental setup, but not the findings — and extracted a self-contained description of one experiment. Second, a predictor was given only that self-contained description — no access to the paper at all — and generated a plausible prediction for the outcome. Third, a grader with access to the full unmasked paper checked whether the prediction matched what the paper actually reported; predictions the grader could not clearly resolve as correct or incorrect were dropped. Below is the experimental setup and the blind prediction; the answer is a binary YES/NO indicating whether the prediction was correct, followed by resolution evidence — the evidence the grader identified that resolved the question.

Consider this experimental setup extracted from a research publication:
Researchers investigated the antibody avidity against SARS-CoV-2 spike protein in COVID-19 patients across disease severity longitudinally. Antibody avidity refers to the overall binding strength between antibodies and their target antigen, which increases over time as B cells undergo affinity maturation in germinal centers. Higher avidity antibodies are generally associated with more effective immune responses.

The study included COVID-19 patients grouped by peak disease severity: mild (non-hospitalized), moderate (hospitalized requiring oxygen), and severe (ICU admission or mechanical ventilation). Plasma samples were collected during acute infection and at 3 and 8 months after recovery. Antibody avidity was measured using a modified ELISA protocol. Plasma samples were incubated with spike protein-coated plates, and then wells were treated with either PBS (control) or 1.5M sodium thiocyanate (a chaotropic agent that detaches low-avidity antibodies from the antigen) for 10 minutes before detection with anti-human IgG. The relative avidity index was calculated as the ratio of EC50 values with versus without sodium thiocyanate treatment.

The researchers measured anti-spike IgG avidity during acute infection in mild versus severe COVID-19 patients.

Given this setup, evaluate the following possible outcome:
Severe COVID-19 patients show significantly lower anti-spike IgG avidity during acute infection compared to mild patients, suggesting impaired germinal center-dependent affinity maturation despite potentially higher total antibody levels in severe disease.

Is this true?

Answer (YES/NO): YES